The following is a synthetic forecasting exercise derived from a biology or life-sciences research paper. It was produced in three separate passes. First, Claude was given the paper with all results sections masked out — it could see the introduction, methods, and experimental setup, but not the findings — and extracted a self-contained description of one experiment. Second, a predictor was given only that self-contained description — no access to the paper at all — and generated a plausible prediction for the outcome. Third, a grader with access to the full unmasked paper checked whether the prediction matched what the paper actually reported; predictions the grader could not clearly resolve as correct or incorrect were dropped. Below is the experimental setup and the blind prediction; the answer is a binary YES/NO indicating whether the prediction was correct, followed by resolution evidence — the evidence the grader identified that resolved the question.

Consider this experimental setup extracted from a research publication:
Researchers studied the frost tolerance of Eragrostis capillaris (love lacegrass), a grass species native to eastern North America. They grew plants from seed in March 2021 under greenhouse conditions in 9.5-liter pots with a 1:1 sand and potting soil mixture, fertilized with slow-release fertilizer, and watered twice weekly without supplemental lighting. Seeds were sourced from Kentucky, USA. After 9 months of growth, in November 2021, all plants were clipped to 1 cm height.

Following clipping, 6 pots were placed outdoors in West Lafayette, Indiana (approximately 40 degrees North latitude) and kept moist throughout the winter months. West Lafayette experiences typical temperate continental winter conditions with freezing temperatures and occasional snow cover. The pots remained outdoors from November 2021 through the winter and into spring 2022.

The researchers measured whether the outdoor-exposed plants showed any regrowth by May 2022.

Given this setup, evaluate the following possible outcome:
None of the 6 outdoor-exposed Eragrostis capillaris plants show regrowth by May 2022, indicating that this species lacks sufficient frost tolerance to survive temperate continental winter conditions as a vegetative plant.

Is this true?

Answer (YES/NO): YES